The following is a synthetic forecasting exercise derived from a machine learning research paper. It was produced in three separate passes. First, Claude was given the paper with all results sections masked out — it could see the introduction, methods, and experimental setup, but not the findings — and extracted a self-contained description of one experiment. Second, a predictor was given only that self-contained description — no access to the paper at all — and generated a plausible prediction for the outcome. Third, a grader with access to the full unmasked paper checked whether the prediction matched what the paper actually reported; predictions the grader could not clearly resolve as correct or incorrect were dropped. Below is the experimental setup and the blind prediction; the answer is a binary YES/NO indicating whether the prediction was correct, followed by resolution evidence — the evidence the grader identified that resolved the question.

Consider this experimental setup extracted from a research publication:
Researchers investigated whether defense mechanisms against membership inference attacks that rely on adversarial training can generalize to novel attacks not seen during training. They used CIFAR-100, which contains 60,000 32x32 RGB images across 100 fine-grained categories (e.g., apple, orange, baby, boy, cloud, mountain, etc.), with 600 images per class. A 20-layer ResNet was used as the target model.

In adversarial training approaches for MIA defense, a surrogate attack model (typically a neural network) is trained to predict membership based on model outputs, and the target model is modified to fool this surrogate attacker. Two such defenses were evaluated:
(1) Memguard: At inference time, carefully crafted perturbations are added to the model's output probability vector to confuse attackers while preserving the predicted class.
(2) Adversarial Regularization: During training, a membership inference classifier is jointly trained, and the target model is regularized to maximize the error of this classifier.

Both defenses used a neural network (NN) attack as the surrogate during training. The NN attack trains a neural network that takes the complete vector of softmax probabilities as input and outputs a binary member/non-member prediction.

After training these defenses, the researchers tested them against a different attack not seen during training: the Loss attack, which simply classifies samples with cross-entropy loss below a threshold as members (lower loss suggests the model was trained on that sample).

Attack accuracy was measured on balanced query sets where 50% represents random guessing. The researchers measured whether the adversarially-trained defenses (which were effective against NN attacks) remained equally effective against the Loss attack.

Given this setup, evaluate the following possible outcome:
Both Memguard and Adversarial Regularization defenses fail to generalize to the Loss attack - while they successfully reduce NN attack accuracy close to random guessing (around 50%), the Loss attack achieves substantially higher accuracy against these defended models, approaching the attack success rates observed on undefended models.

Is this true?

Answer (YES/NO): YES